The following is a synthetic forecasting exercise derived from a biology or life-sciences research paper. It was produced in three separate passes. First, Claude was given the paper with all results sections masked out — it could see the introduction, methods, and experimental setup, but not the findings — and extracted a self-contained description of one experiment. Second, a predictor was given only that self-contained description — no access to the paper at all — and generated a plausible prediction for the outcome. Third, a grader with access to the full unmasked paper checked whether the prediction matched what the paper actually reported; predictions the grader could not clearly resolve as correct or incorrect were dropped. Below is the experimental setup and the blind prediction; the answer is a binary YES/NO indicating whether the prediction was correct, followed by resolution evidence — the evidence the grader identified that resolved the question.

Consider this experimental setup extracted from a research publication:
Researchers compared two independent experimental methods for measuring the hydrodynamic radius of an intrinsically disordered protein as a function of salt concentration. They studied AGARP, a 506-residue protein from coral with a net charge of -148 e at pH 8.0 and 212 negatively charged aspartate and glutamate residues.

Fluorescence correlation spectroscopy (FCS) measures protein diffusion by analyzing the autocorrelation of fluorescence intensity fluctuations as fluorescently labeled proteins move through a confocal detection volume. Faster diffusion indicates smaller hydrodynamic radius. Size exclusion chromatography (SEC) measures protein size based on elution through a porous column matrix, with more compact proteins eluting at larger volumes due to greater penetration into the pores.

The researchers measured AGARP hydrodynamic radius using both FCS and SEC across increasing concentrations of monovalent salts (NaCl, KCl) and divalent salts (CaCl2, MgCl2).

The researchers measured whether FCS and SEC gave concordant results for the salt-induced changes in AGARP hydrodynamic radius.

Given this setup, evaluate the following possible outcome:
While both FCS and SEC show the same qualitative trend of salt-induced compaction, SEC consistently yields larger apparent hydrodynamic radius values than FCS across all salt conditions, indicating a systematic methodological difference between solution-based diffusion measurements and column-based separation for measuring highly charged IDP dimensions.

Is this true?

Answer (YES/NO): NO